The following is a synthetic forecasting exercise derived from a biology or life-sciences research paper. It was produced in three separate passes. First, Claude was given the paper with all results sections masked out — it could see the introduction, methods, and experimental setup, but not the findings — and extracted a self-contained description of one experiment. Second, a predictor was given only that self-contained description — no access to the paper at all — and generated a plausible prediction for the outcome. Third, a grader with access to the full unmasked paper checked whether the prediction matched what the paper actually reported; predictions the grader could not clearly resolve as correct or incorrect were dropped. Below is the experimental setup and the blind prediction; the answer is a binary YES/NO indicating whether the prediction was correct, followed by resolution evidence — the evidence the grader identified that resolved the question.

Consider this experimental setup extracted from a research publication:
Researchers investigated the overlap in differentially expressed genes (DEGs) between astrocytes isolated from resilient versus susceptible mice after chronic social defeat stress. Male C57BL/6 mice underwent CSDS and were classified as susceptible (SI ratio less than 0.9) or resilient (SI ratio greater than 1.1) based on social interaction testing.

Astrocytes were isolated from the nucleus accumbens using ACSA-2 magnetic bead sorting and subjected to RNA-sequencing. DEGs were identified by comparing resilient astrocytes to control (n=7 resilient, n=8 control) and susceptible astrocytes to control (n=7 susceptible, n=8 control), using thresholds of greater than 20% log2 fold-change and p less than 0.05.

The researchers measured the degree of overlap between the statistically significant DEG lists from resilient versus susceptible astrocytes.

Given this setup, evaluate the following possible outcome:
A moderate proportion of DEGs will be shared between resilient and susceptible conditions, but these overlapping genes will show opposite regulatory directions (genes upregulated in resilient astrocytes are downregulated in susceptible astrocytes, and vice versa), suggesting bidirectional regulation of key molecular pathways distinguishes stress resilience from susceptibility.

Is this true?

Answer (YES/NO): NO